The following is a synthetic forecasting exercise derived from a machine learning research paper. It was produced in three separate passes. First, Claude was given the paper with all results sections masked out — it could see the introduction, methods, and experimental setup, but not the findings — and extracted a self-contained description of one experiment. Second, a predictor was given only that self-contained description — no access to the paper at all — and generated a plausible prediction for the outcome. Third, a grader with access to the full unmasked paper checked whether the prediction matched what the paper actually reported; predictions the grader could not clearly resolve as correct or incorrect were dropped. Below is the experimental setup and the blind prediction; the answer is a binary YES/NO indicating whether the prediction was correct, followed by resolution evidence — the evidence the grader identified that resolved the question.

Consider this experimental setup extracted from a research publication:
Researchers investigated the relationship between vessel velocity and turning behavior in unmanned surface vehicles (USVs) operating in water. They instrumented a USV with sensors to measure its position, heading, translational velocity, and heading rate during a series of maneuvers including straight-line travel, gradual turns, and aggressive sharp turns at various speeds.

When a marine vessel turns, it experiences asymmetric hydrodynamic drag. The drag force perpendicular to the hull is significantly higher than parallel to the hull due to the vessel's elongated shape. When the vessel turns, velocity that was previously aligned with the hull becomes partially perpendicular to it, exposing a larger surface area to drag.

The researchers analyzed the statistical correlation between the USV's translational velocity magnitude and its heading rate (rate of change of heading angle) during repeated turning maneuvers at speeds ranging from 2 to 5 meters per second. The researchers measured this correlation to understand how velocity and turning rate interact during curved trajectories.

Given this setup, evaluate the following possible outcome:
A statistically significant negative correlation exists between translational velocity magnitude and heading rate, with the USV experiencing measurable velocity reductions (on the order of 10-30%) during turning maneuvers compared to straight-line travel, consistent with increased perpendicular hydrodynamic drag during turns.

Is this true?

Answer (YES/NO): NO